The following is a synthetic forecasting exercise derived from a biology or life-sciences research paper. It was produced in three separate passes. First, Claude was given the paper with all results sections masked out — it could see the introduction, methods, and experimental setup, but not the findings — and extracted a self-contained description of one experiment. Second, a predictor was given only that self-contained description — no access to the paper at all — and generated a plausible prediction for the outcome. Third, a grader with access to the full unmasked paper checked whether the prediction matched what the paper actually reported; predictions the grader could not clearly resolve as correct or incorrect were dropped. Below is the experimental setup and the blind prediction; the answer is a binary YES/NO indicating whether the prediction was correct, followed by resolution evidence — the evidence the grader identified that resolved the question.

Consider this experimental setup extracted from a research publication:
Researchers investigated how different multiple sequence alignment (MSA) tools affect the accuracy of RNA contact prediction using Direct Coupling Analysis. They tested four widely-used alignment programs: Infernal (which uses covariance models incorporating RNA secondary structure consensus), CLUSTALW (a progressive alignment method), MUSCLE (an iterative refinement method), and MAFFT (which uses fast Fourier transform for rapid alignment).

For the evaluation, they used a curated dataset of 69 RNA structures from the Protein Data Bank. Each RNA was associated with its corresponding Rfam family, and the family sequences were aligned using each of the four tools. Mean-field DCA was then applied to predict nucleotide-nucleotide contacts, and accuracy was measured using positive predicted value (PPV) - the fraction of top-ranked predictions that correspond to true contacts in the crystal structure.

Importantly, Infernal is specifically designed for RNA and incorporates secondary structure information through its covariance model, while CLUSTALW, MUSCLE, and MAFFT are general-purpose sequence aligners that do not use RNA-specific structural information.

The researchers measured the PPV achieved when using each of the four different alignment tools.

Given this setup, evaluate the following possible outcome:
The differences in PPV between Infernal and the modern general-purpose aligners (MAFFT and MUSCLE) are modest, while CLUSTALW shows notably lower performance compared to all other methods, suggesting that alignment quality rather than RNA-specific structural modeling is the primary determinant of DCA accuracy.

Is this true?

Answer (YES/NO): NO